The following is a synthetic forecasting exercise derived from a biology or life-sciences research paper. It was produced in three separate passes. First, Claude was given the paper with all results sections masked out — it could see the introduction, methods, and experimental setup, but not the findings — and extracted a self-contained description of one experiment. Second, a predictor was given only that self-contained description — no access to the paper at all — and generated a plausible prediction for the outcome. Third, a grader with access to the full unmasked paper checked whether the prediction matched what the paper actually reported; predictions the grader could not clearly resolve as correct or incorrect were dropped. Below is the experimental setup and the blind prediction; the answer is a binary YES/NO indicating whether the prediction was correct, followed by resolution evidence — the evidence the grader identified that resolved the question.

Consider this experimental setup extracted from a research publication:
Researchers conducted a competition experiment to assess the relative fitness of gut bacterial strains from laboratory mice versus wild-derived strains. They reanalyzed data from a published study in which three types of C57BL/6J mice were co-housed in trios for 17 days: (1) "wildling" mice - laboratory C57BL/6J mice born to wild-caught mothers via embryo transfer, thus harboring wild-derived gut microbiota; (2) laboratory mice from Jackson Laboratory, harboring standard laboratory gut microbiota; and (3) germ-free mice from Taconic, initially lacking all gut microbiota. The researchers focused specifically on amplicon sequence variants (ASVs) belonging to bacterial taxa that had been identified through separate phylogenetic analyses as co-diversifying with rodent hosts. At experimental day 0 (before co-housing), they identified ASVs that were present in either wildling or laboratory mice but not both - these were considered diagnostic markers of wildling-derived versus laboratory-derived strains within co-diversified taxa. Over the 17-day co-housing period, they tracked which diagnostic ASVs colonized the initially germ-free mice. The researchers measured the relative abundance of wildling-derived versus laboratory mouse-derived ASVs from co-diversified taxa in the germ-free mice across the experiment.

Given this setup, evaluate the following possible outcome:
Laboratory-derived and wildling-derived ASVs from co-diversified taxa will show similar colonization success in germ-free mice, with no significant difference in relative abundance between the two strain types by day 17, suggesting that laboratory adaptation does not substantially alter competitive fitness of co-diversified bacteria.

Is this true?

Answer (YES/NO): NO